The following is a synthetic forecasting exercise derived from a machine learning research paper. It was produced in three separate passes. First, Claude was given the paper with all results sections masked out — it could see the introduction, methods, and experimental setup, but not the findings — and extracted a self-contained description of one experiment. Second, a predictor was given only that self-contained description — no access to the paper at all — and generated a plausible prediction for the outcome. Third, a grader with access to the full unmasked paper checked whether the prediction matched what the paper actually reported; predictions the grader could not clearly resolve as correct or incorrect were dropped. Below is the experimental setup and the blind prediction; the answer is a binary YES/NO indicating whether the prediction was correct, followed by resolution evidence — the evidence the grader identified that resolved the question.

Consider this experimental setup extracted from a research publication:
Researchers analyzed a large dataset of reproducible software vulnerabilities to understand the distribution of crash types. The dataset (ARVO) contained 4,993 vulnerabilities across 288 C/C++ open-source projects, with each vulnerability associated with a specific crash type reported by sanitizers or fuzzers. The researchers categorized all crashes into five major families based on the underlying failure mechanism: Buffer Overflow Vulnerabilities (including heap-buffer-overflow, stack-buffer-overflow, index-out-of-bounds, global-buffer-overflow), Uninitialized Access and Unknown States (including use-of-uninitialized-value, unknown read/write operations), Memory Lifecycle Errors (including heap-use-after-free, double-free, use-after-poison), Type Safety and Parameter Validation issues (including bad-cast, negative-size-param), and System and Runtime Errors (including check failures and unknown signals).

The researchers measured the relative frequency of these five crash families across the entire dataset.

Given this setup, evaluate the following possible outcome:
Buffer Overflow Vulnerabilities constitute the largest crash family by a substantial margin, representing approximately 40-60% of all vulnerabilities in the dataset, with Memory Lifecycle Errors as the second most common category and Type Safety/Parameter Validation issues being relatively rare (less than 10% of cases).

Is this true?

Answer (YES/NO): NO